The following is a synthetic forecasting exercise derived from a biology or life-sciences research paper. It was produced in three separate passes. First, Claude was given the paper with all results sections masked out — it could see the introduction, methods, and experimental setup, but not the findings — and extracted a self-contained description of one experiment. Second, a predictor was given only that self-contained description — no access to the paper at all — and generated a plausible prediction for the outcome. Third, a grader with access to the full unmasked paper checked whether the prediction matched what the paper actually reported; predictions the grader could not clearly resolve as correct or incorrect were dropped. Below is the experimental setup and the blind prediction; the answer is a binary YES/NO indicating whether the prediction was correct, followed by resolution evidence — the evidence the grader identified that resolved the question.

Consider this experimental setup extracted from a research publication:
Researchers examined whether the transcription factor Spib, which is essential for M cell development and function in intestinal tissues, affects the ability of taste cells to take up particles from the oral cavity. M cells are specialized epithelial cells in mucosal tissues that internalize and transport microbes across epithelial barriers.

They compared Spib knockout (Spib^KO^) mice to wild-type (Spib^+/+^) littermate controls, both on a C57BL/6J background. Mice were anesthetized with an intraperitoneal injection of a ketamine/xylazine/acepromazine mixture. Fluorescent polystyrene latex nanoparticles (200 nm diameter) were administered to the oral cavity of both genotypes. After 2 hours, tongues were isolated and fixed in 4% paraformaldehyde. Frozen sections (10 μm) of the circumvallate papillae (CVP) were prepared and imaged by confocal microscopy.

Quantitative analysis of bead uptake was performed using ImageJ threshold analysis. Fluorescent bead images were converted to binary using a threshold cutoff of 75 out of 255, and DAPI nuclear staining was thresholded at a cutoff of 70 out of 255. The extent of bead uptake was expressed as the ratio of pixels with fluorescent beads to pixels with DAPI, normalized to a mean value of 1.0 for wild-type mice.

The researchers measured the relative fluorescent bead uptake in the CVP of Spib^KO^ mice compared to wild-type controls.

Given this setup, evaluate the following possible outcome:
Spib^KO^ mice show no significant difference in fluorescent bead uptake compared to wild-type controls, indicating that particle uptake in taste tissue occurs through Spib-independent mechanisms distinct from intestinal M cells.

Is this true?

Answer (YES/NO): NO